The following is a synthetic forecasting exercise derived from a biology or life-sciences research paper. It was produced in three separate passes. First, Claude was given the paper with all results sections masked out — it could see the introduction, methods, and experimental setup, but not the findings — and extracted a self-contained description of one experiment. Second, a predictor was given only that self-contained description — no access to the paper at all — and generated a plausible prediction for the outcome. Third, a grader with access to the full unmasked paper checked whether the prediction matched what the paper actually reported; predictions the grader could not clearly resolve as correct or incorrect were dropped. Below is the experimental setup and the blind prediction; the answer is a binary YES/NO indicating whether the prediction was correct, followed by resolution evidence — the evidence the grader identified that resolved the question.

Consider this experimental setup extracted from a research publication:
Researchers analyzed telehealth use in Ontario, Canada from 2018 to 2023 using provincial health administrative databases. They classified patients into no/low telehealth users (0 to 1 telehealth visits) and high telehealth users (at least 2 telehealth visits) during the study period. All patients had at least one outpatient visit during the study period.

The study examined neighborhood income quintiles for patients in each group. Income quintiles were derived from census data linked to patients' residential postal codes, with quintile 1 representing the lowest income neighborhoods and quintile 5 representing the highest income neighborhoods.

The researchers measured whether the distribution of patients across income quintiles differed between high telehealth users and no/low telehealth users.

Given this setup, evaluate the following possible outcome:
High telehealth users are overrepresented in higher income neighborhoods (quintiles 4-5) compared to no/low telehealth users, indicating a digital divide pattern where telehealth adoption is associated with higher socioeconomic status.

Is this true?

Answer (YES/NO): YES